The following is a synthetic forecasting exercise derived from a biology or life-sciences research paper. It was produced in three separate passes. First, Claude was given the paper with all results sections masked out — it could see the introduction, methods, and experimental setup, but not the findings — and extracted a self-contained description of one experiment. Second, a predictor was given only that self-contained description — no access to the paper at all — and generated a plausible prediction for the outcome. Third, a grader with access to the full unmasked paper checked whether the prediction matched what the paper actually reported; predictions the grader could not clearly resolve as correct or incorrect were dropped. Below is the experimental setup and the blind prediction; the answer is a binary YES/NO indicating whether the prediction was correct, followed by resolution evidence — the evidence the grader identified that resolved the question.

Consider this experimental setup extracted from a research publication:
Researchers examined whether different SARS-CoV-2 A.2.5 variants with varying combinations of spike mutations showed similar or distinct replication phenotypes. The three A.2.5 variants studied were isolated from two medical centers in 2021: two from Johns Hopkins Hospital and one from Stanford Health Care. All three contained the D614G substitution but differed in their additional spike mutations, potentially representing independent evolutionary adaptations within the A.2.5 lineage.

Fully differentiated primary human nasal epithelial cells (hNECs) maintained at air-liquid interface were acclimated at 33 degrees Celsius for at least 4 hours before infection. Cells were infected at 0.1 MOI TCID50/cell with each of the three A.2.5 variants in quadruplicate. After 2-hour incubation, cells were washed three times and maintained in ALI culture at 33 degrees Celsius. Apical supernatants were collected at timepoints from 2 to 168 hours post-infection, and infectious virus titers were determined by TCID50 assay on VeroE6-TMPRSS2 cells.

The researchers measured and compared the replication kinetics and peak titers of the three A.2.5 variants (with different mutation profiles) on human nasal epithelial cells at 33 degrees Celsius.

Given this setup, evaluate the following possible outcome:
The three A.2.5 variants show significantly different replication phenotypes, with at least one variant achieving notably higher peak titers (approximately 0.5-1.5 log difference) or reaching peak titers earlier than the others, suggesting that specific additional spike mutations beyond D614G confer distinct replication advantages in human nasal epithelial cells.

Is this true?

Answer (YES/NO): NO